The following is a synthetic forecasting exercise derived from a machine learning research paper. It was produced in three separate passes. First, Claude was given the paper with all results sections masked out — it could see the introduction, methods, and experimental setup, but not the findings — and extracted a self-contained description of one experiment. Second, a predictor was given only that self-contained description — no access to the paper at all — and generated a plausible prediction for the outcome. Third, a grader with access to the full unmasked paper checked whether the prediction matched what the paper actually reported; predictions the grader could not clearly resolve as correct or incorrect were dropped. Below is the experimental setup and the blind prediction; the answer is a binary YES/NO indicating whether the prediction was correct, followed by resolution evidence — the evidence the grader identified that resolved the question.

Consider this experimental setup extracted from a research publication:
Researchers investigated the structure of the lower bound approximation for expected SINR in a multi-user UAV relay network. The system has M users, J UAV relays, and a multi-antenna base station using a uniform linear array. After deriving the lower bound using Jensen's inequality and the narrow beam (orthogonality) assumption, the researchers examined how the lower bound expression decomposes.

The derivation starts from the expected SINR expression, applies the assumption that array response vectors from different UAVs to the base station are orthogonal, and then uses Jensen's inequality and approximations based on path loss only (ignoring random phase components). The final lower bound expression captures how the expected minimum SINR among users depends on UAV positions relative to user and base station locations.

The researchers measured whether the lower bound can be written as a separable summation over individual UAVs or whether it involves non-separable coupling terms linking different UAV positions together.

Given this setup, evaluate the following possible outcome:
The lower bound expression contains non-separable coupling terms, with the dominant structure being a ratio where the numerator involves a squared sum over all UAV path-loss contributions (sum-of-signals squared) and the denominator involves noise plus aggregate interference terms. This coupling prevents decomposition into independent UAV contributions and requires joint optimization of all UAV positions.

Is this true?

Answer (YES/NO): NO